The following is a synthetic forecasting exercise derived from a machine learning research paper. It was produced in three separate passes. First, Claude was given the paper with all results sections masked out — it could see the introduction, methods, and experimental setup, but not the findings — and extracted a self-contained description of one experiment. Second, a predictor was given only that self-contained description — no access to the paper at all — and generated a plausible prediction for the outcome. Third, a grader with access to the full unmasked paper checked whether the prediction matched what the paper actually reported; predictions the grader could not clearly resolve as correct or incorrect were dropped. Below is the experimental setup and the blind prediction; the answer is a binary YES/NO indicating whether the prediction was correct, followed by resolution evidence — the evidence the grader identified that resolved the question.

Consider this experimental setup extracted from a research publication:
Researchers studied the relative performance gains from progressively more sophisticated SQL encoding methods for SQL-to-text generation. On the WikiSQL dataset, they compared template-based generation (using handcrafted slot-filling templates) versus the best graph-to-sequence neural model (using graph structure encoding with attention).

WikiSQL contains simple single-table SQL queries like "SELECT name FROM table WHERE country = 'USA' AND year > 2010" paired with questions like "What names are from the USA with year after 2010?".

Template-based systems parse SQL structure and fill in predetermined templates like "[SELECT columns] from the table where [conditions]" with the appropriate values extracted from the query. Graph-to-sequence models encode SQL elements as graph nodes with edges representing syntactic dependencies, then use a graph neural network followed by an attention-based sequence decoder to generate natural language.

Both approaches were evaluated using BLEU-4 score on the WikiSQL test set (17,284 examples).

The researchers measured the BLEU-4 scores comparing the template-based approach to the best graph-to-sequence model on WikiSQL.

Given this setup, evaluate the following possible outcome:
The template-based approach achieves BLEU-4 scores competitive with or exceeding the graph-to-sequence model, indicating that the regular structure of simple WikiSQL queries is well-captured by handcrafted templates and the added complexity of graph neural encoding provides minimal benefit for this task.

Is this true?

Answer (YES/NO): NO